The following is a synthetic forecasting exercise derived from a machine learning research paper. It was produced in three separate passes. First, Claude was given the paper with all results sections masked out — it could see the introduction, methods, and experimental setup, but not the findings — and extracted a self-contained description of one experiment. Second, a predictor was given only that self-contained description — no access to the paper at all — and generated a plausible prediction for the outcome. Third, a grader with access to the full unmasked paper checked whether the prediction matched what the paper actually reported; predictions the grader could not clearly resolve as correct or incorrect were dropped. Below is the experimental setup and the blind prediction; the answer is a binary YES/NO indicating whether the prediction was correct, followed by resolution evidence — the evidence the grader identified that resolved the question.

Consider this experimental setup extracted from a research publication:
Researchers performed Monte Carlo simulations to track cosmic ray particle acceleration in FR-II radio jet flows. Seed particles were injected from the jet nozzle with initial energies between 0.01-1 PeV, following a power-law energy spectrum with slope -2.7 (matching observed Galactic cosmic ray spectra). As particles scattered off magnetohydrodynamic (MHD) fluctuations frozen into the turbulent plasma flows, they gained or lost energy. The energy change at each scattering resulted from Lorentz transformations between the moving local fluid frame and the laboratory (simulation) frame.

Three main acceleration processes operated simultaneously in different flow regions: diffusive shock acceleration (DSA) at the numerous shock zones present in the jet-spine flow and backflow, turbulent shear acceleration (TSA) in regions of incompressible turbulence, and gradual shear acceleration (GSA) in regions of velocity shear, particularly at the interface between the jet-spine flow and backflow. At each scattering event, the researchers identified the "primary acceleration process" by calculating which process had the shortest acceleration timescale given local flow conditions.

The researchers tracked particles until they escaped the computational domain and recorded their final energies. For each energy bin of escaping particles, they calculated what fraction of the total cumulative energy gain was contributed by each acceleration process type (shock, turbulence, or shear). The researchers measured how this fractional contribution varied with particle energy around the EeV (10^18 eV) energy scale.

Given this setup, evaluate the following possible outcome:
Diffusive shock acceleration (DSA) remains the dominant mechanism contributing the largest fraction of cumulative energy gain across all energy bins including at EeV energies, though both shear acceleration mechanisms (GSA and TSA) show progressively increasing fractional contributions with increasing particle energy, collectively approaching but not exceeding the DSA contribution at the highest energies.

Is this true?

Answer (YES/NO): NO